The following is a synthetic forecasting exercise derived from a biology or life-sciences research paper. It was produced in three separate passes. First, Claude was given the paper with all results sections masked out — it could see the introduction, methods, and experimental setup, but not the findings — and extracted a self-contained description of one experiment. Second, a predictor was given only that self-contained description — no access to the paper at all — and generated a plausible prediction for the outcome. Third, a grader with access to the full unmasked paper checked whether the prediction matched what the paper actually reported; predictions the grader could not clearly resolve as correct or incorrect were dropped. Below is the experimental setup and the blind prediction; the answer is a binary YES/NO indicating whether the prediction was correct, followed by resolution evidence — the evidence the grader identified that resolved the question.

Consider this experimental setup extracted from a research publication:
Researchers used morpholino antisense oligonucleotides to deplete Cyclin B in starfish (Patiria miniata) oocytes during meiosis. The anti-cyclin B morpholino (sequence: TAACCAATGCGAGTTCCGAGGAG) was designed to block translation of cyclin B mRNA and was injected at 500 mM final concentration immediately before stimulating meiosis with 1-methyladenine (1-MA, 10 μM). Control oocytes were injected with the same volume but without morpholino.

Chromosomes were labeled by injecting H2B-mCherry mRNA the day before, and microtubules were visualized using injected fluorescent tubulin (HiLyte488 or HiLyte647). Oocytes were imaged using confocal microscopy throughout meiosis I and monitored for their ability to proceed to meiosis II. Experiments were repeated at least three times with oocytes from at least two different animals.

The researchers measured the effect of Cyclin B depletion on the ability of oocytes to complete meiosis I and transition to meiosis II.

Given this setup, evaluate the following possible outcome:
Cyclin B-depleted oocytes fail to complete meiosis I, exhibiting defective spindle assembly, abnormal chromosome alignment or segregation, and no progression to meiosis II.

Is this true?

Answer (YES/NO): NO